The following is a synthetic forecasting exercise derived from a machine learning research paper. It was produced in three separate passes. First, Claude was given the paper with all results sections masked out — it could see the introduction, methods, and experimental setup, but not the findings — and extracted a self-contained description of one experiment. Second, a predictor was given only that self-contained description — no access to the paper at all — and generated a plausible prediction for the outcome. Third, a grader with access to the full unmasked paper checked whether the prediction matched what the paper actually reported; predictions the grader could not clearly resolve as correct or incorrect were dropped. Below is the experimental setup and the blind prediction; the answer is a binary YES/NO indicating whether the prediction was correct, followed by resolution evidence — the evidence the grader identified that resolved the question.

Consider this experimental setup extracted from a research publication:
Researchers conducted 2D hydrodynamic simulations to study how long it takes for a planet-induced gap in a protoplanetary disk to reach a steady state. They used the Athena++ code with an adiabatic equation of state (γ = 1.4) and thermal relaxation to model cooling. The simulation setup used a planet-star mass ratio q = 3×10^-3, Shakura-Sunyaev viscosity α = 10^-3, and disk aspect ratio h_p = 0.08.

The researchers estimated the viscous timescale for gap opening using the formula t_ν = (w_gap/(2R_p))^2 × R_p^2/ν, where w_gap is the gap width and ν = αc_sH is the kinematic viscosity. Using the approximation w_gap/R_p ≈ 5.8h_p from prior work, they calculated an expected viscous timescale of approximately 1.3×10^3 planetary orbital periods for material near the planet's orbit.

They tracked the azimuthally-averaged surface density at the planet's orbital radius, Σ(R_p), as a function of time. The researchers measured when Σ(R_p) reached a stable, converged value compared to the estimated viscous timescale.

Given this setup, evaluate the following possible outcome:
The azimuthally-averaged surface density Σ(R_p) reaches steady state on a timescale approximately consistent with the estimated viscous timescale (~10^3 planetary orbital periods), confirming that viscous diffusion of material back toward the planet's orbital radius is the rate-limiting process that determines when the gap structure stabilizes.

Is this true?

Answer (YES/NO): YES